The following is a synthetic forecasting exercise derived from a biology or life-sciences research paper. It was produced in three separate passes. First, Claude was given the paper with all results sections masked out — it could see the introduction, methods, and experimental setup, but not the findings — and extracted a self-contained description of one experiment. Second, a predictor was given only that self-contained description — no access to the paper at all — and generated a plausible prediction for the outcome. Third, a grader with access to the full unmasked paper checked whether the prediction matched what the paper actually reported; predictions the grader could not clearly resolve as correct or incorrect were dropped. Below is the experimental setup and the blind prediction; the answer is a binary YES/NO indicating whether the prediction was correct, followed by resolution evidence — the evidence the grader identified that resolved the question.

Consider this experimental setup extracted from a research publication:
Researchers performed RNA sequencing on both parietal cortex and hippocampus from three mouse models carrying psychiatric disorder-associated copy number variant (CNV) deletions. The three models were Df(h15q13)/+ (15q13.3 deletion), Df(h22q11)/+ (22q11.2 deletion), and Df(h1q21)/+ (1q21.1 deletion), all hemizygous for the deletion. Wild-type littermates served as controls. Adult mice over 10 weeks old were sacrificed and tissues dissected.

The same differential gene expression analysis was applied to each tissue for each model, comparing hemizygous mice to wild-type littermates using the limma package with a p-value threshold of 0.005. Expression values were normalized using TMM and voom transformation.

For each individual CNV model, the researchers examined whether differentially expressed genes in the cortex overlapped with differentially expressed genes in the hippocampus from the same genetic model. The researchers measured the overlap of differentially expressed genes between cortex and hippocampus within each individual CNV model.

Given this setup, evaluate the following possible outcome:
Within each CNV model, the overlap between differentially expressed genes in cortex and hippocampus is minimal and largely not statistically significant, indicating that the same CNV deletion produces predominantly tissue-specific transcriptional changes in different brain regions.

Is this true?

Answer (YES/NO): NO